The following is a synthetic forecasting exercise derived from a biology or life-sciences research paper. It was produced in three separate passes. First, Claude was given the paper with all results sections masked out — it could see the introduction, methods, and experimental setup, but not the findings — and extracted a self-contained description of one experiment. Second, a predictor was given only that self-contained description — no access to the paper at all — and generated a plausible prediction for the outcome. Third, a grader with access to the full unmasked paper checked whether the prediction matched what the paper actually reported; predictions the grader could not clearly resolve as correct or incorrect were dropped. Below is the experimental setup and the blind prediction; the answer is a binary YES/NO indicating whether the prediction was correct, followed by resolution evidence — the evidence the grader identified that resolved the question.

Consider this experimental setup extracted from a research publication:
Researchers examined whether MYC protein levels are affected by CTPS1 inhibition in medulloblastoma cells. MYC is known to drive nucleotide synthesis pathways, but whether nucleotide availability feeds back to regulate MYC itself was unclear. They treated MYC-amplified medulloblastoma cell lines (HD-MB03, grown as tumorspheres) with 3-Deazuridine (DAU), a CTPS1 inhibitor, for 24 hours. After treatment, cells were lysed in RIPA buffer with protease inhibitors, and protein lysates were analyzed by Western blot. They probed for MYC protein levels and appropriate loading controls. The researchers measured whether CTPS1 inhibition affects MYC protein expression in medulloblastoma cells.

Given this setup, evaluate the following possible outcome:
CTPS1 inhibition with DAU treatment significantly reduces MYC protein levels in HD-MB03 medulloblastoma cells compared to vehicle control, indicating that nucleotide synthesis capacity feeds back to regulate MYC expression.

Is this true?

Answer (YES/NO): YES